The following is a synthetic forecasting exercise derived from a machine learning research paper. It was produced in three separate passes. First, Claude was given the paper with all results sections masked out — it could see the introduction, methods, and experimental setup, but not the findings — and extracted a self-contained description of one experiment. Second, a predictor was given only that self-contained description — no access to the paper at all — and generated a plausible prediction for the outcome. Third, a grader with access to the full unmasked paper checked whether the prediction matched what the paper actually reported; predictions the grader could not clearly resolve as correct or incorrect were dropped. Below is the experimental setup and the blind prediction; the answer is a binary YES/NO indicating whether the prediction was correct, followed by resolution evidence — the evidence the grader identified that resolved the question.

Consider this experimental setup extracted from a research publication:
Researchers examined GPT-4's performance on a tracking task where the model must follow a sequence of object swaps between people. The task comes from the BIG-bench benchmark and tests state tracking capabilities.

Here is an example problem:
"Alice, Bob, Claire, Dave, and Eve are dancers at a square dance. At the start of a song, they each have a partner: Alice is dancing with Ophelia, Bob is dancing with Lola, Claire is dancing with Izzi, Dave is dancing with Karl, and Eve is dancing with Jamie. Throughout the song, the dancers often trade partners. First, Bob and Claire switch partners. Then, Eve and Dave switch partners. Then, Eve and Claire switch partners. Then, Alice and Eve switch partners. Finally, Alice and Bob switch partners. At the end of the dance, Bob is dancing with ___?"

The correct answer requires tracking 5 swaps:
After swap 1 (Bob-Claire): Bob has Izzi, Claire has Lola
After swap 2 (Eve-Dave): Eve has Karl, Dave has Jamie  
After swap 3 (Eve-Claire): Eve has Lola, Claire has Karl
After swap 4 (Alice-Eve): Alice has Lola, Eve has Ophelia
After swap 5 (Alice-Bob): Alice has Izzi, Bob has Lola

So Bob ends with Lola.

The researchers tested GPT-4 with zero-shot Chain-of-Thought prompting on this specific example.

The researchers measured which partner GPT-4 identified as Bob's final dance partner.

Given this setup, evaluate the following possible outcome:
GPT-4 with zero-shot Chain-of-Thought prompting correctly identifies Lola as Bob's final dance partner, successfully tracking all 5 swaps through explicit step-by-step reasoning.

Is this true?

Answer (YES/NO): NO